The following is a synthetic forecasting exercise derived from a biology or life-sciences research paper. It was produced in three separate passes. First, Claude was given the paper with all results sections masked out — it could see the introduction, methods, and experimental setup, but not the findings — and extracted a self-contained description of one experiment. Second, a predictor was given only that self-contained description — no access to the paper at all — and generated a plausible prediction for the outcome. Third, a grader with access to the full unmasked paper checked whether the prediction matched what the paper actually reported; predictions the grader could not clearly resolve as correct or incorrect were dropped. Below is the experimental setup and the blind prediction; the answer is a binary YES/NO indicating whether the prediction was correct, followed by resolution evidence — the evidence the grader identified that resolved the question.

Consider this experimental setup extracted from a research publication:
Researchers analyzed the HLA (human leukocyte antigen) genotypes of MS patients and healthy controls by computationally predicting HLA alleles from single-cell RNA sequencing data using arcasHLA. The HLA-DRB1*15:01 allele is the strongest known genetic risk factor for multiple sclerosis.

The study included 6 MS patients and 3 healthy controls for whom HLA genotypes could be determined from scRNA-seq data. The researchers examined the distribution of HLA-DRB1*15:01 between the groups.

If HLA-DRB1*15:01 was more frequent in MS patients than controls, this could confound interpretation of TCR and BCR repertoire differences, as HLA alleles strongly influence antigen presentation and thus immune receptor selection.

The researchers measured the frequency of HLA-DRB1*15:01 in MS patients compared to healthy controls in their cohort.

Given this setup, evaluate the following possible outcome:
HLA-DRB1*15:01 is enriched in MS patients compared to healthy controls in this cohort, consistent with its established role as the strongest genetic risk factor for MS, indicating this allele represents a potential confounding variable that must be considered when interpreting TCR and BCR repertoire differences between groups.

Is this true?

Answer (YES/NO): NO